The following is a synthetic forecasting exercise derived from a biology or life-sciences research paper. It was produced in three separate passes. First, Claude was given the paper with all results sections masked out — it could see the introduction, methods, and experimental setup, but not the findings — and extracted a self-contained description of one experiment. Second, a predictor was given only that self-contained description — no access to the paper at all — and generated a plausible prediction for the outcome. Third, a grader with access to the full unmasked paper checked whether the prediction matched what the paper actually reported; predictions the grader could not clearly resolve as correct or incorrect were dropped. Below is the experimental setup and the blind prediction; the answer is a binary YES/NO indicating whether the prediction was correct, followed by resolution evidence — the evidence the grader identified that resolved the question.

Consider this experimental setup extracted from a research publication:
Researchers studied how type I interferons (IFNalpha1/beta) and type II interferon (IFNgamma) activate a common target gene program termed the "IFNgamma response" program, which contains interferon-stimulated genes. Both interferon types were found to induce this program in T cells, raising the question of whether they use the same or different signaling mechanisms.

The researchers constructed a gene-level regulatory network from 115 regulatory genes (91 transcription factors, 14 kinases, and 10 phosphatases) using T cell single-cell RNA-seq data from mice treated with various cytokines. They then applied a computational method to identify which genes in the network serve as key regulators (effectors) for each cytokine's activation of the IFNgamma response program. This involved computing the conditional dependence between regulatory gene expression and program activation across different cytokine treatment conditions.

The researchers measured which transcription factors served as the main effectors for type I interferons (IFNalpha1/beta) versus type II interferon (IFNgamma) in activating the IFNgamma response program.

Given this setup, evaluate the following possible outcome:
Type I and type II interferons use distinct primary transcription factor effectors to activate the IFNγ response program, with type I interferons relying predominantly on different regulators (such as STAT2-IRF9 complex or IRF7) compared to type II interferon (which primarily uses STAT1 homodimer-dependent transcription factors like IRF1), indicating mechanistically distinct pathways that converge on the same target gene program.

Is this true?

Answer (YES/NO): YES